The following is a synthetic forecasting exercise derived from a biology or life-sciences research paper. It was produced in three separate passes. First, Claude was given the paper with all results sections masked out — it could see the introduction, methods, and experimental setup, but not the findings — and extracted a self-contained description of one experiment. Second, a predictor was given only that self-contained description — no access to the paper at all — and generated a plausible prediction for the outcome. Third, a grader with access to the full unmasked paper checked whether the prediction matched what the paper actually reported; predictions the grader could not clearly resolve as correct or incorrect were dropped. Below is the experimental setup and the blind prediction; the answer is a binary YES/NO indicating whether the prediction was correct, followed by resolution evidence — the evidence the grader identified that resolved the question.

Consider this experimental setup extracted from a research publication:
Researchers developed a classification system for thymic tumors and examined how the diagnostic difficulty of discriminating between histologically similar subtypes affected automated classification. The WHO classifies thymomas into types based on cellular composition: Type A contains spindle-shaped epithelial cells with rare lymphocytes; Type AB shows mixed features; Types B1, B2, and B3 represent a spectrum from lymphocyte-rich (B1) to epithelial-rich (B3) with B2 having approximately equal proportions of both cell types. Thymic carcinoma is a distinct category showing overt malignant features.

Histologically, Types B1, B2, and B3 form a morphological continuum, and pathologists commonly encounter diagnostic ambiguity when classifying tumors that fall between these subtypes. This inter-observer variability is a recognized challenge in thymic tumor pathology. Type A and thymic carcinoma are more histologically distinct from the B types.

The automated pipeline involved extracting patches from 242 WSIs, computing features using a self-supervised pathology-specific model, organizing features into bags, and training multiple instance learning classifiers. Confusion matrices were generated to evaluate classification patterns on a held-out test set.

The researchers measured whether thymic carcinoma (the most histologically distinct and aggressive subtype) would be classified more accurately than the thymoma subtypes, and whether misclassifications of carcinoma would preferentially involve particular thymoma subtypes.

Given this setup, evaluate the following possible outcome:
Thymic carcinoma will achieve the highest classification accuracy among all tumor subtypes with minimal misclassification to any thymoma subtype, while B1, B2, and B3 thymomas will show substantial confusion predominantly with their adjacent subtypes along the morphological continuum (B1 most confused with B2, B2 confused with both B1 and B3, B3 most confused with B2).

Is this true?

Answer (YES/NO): NO